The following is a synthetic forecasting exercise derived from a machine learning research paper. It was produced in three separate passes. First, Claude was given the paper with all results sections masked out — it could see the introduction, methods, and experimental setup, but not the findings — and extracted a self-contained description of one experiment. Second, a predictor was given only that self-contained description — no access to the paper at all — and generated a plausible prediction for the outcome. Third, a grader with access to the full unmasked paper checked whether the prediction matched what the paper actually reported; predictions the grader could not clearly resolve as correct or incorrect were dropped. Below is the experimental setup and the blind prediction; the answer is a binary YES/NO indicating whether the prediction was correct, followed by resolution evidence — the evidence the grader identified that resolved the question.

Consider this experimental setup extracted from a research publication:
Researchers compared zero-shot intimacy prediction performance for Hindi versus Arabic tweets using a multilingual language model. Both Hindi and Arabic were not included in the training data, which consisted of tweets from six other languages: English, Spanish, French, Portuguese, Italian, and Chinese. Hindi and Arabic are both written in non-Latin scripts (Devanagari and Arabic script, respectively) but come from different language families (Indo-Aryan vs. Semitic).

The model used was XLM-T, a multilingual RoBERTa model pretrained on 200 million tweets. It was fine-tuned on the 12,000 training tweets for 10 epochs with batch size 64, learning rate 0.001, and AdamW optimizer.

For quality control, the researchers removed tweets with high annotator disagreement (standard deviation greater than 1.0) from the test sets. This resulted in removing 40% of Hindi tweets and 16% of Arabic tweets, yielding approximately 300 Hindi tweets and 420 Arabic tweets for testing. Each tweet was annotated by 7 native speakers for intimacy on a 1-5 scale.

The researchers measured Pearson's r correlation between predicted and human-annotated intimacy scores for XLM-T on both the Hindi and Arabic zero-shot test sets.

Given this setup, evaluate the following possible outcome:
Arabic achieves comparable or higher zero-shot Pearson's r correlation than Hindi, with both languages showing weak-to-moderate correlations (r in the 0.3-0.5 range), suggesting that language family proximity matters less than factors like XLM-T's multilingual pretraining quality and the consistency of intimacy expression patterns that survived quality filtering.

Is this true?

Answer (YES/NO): NO